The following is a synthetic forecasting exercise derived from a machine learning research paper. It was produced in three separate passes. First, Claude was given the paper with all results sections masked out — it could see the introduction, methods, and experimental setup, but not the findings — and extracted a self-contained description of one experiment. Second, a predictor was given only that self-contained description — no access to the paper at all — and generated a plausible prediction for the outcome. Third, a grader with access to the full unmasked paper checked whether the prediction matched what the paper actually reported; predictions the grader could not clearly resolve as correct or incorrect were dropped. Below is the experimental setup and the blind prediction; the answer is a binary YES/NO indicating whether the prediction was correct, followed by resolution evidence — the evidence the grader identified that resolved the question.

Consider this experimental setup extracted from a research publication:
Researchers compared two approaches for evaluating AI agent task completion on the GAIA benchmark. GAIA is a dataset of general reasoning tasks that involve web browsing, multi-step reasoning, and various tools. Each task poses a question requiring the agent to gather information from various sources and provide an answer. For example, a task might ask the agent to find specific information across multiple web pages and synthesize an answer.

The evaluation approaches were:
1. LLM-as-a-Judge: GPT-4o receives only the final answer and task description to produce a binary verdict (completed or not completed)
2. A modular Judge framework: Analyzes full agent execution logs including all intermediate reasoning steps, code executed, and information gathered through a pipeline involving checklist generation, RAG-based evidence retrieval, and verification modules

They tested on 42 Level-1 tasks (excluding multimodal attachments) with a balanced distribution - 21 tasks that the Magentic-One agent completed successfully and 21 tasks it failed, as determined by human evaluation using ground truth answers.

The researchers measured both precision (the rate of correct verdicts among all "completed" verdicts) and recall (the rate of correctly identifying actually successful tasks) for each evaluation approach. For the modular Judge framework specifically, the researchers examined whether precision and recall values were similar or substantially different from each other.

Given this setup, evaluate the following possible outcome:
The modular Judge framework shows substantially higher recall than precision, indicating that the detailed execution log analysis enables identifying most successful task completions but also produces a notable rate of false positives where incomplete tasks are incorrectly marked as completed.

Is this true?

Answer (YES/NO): NO